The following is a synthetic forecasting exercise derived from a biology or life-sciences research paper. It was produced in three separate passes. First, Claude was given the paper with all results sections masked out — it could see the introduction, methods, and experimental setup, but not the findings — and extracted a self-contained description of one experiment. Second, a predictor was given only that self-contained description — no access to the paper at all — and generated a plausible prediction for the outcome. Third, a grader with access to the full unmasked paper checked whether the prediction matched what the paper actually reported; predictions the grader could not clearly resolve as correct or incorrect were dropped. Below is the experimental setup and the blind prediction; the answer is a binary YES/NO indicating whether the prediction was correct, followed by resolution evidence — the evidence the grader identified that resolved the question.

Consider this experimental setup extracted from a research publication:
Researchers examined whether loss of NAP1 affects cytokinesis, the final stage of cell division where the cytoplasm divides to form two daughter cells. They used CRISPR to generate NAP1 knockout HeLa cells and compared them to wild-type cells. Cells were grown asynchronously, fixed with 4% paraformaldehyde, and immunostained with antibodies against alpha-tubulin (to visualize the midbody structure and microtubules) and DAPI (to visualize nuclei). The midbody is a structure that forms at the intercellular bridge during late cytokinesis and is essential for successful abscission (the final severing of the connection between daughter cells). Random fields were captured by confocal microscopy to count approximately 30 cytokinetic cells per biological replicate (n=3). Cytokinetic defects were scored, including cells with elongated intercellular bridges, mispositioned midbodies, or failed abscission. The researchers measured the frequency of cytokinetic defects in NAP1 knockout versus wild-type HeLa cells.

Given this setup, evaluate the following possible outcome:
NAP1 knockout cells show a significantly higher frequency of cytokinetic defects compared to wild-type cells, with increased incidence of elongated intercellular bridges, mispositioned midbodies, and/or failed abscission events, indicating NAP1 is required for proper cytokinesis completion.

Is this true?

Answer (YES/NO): NO